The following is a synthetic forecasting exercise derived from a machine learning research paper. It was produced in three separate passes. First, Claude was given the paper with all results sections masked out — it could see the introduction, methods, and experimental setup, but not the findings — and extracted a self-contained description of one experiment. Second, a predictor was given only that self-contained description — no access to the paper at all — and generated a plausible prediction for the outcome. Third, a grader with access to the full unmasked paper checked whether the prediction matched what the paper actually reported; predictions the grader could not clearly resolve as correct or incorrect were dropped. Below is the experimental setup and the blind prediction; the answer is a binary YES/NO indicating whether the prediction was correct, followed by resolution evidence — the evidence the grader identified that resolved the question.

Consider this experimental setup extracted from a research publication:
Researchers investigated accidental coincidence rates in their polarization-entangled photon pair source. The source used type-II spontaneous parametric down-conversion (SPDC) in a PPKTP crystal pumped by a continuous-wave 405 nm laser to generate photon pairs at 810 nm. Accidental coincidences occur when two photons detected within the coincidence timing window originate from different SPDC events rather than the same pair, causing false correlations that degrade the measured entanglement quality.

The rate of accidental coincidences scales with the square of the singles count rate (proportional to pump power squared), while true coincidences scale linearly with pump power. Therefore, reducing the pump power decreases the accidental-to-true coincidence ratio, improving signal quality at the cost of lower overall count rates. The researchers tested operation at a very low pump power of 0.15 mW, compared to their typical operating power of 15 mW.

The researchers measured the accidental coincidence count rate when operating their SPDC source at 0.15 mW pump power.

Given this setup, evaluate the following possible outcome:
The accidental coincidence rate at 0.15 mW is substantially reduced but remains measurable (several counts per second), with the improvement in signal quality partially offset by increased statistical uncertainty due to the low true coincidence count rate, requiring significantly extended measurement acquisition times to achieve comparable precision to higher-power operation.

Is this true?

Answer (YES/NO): NO